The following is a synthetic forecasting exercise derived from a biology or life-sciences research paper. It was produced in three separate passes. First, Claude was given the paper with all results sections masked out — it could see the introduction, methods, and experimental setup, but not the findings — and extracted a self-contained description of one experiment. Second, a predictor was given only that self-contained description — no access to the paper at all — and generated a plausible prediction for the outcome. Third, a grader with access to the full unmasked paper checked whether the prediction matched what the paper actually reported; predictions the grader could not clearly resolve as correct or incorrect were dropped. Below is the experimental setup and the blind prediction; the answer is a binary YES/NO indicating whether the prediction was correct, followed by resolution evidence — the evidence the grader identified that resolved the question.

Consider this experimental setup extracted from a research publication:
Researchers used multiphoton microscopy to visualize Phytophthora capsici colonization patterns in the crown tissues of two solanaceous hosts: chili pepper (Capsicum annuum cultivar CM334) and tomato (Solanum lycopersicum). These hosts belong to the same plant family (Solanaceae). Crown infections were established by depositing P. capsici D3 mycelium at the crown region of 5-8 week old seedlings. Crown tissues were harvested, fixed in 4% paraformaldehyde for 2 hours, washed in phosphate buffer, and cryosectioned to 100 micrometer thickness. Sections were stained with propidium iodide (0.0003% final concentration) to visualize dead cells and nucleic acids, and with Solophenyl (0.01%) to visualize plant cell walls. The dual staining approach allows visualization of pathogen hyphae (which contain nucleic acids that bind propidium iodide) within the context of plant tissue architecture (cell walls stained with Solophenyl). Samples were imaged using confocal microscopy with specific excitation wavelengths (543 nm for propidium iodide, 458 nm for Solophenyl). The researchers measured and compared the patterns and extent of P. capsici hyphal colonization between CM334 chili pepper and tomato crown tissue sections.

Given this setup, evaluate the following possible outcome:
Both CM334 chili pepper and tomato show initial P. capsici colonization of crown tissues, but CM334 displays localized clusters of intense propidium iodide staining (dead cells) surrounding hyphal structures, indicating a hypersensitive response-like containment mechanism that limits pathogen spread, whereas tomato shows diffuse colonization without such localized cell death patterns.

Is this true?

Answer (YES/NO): NO